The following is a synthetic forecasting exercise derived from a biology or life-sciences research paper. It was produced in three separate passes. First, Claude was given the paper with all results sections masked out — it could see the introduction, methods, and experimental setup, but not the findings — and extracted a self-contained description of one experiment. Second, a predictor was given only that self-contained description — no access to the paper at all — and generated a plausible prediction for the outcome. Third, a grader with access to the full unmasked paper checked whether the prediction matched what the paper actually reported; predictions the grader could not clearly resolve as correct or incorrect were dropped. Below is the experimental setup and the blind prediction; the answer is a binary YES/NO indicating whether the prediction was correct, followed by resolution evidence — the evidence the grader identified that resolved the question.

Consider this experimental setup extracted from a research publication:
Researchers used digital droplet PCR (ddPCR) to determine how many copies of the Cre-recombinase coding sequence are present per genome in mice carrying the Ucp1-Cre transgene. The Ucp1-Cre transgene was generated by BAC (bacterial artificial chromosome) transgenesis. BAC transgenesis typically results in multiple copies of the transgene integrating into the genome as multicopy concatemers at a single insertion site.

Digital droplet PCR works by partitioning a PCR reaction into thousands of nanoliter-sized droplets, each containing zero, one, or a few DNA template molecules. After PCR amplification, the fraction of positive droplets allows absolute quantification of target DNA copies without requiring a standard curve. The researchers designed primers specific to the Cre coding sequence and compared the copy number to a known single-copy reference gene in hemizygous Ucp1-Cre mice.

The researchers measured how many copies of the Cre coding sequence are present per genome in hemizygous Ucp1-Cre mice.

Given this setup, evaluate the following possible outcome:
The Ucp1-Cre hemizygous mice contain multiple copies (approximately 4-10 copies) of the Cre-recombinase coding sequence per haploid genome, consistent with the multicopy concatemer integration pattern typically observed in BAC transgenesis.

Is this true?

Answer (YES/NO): NO